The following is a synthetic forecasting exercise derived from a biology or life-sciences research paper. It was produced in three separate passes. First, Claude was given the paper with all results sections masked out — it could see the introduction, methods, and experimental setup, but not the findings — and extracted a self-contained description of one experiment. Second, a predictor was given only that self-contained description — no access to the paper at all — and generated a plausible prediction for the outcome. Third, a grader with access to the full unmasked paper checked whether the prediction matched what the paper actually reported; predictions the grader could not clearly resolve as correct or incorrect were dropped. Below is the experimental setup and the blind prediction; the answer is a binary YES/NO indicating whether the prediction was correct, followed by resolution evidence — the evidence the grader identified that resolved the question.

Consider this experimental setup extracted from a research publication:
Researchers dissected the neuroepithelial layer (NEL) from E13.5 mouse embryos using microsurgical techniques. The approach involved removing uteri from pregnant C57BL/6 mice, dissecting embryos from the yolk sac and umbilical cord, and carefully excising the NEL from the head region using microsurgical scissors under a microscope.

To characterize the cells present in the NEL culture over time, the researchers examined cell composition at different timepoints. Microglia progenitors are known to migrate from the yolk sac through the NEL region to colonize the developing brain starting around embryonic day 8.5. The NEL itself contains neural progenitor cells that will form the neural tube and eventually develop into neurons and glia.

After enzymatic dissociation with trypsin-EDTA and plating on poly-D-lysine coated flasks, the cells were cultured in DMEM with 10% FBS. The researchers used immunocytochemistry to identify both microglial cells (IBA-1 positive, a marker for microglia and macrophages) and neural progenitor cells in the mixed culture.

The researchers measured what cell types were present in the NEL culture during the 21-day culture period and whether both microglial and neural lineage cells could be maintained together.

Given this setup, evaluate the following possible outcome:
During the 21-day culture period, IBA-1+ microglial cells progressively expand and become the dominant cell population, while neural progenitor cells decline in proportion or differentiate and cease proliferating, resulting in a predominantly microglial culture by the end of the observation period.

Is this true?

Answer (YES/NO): NO